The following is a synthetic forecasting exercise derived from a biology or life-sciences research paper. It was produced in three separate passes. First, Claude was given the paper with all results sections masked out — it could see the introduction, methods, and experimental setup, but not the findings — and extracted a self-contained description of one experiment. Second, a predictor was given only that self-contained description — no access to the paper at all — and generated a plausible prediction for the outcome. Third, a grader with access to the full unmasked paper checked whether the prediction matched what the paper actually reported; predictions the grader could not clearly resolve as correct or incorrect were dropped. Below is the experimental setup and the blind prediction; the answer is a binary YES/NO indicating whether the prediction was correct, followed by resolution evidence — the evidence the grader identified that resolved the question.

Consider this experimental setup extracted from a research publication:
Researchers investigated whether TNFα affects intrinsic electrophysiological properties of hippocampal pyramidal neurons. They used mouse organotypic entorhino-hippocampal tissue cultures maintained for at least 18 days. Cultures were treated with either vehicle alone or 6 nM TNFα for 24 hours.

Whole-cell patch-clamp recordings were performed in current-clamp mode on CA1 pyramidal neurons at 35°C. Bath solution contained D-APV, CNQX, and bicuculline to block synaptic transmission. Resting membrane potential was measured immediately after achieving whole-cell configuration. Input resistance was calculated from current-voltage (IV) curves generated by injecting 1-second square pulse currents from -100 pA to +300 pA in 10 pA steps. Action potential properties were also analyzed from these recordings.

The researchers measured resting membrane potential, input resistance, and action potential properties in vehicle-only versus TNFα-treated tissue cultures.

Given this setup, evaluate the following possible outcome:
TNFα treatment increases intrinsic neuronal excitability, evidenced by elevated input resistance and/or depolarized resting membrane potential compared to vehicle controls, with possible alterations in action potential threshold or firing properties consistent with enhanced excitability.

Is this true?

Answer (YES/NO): NO